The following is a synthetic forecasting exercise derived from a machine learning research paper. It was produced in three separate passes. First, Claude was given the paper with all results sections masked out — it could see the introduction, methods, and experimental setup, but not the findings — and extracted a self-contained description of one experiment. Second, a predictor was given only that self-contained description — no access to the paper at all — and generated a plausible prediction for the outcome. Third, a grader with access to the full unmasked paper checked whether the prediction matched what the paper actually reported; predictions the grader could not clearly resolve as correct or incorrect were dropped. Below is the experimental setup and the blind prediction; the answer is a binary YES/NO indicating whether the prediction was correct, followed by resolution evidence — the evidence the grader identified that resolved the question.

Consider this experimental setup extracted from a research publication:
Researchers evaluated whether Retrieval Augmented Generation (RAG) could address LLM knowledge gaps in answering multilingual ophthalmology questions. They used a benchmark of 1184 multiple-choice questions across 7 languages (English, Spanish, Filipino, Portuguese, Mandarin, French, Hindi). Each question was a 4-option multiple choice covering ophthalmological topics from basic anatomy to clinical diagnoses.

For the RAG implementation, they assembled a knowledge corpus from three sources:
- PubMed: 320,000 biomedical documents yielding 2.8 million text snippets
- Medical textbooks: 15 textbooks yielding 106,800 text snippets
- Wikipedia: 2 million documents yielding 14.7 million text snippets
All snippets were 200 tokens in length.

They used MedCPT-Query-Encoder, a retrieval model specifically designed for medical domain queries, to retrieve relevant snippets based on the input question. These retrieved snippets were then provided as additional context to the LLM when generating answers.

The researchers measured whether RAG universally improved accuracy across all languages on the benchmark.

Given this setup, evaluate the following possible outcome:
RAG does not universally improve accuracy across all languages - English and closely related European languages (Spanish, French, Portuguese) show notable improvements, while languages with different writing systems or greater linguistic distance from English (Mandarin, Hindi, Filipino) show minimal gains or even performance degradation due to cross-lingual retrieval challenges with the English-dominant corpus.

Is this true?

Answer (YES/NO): NO